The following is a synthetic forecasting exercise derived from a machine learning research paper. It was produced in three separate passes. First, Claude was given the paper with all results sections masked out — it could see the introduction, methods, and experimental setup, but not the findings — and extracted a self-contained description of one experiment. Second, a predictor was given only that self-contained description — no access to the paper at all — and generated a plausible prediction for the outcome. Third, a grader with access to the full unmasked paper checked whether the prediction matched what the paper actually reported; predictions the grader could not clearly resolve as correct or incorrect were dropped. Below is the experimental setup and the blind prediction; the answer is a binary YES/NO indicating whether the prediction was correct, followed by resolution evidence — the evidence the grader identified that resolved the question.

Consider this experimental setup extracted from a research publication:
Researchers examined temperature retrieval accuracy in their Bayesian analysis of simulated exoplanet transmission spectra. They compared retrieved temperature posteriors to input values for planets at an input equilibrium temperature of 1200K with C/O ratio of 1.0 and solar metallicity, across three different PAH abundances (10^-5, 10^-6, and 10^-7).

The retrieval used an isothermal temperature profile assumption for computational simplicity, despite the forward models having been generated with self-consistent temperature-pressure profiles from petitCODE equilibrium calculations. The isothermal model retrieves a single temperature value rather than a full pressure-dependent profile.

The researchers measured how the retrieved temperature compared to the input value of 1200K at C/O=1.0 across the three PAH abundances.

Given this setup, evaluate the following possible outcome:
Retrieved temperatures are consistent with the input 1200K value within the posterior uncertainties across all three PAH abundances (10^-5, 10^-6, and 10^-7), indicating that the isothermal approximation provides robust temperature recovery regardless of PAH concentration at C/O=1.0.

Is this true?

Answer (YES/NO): NO